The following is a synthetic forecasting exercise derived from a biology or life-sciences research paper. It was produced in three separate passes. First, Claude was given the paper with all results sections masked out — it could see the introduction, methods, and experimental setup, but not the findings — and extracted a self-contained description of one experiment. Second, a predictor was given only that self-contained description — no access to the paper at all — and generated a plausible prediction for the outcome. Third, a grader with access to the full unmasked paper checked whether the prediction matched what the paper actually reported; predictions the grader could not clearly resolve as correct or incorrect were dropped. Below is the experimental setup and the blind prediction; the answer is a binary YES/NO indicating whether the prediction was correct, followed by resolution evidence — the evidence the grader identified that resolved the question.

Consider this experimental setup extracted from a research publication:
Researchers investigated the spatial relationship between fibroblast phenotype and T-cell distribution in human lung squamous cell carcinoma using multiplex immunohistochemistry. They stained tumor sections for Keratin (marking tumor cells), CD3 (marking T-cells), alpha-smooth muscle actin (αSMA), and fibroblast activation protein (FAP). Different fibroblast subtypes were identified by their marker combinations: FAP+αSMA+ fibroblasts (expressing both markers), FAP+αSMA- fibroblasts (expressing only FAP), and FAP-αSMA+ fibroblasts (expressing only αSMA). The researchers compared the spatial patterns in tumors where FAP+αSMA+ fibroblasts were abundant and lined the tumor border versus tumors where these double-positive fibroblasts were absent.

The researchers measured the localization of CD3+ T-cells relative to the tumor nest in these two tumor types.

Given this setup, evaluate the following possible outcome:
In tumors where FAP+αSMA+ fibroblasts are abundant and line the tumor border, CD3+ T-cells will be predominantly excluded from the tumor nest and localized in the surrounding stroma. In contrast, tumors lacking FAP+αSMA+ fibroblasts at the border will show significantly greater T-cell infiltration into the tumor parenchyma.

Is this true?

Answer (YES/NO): YES